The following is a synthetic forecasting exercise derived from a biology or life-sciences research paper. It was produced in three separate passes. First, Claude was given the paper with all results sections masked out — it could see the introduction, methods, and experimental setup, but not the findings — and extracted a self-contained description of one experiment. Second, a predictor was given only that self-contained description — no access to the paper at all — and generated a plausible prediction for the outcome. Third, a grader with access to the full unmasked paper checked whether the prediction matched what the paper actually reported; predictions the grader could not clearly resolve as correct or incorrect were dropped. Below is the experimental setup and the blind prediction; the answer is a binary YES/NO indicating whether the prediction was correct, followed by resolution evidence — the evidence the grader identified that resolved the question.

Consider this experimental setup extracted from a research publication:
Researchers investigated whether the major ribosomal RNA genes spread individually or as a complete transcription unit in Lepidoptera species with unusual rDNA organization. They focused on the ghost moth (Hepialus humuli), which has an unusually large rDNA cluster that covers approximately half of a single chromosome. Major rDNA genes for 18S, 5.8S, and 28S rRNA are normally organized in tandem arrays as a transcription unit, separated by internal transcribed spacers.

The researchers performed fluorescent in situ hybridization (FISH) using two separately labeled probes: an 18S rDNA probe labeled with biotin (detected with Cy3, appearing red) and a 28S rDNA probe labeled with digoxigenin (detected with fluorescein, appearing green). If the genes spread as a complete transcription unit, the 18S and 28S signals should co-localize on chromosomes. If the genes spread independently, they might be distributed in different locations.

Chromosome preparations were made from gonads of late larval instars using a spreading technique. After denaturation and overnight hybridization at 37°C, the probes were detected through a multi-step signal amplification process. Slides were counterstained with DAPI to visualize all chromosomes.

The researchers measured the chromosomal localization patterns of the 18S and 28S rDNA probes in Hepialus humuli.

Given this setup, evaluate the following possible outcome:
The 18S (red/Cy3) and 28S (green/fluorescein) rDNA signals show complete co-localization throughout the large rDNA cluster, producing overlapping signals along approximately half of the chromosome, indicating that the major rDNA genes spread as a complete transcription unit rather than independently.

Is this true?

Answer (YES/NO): YES